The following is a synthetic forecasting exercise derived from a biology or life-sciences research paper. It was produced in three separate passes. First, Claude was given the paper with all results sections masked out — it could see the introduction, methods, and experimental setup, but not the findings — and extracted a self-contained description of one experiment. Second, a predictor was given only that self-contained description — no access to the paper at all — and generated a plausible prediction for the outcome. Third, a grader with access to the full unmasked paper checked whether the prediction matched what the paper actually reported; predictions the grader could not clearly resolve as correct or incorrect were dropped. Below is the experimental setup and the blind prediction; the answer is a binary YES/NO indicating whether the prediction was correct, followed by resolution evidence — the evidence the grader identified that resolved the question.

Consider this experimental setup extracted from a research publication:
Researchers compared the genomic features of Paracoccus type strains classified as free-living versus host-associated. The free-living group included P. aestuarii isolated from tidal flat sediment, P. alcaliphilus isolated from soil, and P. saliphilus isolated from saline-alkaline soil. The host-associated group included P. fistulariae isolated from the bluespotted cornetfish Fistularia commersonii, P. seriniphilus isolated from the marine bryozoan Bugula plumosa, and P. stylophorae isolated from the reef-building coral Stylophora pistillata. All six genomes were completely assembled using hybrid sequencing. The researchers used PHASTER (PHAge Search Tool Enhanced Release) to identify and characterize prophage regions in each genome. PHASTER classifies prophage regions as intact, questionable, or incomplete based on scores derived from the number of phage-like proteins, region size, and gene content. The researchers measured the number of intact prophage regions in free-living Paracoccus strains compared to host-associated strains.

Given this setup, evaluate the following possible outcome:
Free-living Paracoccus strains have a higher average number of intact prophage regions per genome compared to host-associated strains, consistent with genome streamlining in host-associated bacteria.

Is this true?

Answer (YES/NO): NO